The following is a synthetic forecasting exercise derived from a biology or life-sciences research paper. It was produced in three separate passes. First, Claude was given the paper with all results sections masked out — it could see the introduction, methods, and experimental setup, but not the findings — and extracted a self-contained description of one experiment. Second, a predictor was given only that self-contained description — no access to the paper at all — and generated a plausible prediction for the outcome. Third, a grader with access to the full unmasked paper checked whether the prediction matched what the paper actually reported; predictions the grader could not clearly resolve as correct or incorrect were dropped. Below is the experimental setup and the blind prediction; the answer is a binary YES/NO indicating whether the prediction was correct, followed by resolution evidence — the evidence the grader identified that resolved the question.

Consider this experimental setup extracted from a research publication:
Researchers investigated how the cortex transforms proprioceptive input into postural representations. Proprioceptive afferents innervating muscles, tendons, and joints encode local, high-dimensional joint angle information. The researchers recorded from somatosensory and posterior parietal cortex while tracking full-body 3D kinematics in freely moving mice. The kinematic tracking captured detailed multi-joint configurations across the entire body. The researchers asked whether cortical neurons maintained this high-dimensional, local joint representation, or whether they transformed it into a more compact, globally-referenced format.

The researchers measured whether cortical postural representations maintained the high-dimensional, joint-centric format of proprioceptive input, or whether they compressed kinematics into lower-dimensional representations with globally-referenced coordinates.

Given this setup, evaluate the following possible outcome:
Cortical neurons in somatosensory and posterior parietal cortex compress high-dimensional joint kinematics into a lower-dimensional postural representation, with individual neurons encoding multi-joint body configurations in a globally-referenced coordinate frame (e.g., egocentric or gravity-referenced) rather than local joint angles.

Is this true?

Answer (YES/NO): YES